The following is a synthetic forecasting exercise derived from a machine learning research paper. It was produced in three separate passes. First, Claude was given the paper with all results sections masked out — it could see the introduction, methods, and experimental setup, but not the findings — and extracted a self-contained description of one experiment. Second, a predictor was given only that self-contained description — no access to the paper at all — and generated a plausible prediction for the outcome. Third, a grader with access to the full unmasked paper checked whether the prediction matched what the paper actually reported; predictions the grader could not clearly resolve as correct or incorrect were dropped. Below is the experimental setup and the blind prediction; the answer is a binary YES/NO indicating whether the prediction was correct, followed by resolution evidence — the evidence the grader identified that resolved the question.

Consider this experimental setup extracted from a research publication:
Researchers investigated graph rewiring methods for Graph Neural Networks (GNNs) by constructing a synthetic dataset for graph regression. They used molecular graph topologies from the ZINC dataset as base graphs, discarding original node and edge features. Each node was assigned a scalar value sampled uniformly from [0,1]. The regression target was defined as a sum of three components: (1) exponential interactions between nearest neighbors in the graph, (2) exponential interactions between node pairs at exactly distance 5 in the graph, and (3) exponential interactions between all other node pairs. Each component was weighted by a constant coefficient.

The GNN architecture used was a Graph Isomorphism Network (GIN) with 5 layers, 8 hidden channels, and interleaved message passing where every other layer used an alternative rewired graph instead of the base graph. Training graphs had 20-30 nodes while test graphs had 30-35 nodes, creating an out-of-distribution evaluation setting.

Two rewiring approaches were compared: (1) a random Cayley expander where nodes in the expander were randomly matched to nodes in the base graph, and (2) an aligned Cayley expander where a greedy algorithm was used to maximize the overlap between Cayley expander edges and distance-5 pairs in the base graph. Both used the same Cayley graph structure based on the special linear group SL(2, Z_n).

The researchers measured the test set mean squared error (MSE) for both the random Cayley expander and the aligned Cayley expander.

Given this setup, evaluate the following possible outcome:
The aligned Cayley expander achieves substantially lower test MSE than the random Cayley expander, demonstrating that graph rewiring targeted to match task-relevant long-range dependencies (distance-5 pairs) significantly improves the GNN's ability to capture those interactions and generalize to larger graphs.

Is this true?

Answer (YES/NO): YES